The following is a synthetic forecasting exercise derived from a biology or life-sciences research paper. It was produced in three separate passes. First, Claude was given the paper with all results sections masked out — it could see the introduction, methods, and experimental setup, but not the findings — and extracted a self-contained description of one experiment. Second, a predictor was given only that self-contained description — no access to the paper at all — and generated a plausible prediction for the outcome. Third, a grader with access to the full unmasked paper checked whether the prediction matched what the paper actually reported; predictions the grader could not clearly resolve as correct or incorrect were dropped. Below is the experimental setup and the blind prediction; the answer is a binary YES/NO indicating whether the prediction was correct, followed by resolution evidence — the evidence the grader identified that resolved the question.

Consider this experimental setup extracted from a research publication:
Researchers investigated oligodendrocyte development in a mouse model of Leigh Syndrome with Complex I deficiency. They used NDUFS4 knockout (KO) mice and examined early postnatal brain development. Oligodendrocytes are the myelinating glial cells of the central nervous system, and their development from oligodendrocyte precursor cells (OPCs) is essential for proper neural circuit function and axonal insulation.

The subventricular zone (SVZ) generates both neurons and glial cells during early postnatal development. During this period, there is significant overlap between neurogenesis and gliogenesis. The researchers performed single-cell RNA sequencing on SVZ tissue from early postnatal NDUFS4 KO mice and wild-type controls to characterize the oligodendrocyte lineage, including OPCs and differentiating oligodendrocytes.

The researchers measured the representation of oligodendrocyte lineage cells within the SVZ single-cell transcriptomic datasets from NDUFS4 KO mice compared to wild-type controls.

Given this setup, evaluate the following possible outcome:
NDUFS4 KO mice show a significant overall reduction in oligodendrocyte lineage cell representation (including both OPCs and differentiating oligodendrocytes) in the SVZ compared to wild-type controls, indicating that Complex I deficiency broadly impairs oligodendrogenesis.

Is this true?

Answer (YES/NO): NO